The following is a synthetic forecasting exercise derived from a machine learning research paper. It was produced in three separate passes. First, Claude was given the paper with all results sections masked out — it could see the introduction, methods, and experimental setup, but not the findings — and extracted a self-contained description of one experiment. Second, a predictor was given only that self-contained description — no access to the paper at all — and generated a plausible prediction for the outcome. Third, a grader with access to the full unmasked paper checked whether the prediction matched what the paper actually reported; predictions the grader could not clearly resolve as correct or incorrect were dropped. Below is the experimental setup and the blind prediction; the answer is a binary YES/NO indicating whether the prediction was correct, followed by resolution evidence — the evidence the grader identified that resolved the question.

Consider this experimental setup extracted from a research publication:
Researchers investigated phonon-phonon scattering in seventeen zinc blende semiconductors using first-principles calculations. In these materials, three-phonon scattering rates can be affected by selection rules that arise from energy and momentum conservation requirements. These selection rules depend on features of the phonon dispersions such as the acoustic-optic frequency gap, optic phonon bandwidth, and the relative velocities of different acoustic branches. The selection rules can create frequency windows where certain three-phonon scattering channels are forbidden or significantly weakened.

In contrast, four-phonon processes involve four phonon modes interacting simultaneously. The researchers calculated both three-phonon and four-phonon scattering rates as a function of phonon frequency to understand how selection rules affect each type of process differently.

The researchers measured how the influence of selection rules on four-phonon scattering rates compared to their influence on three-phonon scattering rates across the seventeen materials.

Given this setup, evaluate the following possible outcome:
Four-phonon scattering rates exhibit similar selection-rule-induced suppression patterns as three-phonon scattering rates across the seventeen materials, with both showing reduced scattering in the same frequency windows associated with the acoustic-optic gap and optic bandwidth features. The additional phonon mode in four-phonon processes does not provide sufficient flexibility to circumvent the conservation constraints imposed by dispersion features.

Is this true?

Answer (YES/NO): NO